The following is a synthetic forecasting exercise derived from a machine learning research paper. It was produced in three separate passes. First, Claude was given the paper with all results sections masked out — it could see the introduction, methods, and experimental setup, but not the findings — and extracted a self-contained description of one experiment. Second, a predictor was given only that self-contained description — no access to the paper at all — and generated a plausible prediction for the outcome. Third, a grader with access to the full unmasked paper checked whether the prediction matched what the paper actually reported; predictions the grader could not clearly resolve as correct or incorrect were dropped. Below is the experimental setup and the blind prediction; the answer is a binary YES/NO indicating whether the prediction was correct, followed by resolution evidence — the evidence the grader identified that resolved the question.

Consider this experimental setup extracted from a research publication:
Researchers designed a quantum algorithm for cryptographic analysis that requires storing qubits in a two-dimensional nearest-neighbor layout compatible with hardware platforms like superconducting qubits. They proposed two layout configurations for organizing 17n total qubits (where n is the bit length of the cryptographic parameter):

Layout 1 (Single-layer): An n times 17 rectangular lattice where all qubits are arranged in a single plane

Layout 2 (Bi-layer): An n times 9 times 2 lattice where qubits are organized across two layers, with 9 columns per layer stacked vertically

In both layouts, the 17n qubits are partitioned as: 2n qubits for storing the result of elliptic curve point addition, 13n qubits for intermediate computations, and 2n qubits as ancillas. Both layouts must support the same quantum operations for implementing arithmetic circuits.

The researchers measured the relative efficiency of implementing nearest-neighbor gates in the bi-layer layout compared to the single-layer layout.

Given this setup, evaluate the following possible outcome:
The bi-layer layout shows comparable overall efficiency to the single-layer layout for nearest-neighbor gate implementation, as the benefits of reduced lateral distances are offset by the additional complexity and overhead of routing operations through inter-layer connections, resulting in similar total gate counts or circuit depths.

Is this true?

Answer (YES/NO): NO